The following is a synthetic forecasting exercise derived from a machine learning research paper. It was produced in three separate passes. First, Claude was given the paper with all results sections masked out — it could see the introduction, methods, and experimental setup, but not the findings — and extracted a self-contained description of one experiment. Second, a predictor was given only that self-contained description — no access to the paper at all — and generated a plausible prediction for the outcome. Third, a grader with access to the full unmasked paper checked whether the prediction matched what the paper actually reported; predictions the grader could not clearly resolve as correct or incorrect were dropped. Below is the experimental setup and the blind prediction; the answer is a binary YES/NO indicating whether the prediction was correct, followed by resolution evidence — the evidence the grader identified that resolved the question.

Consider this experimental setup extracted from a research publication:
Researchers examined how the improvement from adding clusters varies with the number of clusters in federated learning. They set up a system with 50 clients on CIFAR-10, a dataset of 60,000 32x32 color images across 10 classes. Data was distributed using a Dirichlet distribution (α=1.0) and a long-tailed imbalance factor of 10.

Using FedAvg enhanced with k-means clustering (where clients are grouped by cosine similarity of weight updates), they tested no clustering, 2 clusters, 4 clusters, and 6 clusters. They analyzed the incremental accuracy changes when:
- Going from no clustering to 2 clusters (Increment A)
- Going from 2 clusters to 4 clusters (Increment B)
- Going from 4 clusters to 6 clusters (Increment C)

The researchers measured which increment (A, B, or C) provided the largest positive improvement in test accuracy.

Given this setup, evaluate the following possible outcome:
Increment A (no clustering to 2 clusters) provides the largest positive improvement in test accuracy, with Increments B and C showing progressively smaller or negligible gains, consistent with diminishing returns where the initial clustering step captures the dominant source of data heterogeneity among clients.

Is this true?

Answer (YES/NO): NO